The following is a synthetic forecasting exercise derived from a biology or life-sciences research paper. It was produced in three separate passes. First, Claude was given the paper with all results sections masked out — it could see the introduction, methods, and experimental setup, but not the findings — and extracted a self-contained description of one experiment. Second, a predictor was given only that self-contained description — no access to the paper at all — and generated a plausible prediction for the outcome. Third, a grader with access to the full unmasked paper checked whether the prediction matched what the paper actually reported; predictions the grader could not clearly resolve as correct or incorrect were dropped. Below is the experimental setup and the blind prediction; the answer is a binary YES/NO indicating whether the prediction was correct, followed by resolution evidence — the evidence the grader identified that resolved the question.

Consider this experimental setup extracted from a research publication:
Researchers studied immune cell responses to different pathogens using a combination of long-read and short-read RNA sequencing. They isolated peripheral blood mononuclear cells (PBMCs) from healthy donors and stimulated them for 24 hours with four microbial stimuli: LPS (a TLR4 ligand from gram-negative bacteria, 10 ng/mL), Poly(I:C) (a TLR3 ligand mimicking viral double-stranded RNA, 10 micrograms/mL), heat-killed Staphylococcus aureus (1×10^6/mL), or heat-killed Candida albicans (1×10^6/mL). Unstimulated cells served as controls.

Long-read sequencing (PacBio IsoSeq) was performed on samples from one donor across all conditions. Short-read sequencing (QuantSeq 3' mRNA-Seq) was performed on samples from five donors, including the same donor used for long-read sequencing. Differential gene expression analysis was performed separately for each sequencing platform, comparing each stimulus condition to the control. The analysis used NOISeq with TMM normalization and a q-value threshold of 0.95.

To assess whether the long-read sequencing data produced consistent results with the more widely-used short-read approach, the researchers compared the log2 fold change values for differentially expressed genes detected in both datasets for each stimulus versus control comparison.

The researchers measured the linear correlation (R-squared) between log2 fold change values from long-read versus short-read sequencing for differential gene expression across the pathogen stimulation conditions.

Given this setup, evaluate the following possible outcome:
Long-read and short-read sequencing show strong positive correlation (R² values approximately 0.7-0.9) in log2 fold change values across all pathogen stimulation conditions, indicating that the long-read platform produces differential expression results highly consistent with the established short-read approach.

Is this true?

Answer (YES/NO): NO